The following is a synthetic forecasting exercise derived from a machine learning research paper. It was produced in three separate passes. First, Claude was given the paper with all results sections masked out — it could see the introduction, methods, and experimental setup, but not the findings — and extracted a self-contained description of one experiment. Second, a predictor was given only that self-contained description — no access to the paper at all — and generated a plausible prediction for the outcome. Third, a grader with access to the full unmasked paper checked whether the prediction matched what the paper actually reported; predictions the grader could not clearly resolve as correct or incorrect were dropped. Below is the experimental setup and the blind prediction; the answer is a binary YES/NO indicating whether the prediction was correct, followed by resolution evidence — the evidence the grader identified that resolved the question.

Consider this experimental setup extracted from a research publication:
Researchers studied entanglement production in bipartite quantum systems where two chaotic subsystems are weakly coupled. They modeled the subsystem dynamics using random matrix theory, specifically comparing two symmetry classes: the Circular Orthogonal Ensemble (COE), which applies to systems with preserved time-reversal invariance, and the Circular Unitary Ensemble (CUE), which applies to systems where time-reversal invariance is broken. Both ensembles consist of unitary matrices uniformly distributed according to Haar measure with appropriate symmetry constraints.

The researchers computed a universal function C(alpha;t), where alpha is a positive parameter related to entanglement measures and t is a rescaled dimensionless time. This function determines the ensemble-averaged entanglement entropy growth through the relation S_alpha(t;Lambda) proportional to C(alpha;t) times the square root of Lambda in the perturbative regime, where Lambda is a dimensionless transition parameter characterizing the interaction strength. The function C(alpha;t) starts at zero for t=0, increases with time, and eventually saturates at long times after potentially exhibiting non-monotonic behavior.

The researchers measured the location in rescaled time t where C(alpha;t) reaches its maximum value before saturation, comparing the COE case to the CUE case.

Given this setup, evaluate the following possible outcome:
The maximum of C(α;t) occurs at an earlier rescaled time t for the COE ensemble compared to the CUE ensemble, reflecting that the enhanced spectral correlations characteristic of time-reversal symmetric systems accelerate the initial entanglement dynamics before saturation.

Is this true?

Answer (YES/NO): NO